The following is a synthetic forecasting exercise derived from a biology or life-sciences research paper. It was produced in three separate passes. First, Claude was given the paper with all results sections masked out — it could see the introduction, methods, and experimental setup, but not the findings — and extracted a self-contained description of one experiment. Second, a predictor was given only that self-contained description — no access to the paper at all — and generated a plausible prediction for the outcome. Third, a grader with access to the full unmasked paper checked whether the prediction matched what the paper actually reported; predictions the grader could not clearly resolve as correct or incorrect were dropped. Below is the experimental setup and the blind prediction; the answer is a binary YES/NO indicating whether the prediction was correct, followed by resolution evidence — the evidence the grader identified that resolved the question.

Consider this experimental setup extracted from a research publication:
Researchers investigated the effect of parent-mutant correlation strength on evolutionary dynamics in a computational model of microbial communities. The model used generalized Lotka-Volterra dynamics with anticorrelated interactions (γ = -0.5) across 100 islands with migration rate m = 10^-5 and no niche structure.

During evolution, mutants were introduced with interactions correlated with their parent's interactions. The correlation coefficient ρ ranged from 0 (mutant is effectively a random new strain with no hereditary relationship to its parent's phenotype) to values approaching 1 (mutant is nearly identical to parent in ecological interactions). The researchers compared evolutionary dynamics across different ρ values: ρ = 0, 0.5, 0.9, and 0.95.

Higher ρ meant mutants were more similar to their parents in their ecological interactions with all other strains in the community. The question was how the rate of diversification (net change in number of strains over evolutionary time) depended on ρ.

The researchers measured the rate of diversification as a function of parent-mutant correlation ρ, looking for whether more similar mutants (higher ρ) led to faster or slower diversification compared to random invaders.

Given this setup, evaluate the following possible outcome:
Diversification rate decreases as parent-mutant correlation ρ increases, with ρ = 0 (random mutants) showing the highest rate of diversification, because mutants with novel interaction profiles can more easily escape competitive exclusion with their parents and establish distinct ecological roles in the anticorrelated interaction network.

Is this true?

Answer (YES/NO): NO